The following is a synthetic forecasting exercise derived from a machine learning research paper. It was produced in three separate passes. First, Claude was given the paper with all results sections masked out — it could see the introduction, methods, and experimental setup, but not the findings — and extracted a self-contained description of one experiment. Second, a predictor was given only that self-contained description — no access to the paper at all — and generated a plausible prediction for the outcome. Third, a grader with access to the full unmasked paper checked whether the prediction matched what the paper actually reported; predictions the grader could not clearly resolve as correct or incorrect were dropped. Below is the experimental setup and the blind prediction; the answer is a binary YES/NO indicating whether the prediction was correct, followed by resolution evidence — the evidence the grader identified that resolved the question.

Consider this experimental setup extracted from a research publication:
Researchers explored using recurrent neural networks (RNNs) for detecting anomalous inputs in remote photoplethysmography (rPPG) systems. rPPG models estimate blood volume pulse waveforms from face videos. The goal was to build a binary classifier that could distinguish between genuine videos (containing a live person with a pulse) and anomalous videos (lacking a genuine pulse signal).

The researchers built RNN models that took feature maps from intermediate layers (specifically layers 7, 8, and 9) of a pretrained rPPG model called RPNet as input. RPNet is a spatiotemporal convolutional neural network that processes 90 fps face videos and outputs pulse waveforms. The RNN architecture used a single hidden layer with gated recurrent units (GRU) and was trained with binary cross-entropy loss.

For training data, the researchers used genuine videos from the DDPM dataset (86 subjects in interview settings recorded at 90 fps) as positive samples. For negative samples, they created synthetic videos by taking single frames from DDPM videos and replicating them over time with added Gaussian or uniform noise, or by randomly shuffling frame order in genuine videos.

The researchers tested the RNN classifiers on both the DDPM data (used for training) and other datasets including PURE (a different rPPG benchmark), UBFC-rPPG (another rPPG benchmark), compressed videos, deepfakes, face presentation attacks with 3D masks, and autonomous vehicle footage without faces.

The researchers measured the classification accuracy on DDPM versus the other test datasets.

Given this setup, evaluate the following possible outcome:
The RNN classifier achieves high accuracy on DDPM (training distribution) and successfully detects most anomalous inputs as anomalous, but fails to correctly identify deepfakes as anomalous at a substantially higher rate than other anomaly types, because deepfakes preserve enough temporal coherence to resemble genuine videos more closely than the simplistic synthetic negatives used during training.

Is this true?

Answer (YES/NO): NO